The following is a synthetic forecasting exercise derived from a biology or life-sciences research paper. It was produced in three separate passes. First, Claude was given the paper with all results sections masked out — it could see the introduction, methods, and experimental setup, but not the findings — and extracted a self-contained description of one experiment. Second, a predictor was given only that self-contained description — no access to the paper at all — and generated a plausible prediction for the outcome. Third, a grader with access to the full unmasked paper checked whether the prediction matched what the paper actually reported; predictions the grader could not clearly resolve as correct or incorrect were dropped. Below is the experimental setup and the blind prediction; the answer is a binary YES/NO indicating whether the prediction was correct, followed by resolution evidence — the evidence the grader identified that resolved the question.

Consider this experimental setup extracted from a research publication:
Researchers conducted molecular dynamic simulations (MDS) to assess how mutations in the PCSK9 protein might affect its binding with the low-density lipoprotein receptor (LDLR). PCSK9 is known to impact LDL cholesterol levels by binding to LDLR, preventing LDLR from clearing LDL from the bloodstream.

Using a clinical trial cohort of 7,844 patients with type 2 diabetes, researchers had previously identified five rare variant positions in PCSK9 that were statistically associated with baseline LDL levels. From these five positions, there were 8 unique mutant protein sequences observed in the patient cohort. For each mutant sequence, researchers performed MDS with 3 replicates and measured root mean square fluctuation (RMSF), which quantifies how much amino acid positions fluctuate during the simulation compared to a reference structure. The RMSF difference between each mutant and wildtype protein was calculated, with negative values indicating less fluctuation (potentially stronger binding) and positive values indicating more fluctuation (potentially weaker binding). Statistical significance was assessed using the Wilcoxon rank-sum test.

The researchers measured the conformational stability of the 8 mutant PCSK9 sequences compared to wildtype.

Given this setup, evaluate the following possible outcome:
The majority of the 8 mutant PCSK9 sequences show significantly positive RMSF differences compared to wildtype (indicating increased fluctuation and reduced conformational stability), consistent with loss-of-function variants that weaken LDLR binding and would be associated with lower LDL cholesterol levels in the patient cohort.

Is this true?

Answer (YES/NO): NO